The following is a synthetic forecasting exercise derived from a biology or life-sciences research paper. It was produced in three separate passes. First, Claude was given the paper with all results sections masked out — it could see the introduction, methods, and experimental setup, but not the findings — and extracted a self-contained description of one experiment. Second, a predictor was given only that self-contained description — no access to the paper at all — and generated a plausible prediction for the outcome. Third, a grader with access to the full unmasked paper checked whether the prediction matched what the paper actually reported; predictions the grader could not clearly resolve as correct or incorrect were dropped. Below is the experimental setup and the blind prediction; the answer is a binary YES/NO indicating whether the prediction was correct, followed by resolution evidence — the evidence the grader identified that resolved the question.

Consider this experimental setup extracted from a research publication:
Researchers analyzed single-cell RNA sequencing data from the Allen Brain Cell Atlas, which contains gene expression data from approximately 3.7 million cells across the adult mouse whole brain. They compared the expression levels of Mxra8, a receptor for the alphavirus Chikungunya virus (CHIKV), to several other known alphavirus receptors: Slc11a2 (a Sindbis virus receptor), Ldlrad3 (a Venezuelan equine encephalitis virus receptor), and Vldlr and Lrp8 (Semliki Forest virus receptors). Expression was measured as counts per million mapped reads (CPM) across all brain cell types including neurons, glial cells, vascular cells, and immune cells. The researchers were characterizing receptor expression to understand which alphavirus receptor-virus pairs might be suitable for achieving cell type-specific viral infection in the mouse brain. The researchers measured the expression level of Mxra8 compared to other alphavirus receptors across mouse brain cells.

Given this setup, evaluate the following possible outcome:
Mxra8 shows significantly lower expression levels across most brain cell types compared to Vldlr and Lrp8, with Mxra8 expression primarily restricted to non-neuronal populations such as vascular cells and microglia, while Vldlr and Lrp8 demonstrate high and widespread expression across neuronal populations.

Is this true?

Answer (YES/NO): NO